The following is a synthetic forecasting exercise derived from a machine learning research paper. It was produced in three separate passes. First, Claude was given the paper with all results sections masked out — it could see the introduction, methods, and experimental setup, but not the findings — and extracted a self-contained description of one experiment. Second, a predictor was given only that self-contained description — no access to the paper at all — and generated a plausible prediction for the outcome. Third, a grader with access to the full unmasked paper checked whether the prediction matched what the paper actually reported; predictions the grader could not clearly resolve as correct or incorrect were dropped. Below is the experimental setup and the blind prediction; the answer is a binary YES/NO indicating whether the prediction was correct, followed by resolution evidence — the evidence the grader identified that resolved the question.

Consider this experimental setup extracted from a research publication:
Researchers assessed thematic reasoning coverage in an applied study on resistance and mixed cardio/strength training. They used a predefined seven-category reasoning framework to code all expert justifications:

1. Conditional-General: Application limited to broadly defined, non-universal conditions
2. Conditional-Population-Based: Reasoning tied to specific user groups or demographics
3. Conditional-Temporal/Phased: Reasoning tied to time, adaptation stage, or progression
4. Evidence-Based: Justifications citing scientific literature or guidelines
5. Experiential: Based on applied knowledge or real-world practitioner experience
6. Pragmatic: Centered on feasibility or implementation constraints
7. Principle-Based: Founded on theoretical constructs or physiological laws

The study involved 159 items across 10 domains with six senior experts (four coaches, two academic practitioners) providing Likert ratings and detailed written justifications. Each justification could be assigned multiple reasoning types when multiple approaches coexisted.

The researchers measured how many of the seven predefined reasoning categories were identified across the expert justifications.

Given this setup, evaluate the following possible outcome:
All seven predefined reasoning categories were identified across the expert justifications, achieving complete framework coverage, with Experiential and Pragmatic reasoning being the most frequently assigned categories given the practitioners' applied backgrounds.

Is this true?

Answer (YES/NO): NO